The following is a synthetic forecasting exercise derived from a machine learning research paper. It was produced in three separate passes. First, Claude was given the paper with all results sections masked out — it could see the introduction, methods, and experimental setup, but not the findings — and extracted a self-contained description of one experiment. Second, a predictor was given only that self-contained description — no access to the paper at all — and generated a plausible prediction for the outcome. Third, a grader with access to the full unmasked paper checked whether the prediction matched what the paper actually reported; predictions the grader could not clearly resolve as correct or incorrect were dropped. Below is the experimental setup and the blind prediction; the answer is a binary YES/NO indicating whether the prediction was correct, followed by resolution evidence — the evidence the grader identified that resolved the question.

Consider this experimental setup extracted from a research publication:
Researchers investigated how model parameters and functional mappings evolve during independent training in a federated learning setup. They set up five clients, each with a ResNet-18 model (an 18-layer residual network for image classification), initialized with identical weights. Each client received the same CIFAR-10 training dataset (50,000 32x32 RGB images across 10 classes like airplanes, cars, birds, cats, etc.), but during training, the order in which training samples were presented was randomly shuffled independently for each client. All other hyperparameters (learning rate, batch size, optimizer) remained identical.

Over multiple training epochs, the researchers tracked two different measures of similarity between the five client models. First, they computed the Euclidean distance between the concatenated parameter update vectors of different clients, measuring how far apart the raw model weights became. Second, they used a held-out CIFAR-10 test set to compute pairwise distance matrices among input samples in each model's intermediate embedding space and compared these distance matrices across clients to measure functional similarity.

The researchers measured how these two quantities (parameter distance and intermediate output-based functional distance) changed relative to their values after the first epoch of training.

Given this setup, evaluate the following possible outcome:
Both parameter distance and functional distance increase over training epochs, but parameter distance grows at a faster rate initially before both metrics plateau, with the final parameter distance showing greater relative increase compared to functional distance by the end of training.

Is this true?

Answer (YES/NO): NO